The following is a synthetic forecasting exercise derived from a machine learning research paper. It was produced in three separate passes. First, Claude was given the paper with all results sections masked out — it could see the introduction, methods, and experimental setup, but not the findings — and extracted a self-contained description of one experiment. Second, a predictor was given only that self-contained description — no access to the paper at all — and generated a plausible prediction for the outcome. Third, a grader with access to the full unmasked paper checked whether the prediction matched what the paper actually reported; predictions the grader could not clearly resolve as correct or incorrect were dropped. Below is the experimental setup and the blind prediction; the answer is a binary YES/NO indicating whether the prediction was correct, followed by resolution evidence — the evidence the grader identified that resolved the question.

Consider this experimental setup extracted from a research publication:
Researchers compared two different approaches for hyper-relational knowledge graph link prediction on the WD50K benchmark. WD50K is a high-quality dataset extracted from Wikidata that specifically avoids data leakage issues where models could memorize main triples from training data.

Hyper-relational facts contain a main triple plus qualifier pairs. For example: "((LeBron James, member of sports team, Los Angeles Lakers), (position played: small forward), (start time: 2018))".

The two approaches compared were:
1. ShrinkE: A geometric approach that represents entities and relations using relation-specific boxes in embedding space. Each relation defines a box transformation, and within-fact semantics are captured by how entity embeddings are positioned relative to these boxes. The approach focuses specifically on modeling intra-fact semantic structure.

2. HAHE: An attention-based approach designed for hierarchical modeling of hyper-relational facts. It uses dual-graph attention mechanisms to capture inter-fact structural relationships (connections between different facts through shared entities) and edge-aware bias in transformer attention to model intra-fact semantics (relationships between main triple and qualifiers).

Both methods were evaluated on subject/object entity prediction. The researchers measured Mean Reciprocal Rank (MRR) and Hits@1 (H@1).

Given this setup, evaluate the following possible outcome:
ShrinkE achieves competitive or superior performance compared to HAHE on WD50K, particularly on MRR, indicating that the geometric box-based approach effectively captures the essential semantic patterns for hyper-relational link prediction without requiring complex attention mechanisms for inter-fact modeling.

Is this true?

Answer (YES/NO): YES